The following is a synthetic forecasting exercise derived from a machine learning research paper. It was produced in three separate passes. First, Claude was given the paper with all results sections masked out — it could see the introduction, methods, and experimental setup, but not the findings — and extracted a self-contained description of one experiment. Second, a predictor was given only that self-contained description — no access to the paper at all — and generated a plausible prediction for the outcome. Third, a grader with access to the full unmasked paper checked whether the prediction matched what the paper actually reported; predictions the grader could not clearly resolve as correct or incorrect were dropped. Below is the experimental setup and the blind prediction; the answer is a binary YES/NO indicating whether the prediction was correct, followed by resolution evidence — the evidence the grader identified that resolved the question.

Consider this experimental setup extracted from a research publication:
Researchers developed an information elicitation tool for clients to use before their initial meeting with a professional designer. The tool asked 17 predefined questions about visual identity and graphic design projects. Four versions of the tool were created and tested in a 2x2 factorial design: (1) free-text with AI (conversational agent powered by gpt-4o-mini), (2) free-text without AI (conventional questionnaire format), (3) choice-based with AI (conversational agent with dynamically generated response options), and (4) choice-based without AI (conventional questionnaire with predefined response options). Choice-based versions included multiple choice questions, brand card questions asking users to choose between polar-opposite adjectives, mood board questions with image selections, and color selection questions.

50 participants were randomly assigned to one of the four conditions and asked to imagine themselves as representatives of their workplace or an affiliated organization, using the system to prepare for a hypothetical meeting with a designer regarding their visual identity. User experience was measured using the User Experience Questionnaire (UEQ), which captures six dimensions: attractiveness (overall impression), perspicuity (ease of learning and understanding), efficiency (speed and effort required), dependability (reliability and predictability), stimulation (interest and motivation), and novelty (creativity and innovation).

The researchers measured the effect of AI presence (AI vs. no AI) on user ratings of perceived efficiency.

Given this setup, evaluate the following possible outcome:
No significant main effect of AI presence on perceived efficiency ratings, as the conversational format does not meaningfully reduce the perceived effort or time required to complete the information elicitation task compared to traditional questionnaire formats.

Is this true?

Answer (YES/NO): NO